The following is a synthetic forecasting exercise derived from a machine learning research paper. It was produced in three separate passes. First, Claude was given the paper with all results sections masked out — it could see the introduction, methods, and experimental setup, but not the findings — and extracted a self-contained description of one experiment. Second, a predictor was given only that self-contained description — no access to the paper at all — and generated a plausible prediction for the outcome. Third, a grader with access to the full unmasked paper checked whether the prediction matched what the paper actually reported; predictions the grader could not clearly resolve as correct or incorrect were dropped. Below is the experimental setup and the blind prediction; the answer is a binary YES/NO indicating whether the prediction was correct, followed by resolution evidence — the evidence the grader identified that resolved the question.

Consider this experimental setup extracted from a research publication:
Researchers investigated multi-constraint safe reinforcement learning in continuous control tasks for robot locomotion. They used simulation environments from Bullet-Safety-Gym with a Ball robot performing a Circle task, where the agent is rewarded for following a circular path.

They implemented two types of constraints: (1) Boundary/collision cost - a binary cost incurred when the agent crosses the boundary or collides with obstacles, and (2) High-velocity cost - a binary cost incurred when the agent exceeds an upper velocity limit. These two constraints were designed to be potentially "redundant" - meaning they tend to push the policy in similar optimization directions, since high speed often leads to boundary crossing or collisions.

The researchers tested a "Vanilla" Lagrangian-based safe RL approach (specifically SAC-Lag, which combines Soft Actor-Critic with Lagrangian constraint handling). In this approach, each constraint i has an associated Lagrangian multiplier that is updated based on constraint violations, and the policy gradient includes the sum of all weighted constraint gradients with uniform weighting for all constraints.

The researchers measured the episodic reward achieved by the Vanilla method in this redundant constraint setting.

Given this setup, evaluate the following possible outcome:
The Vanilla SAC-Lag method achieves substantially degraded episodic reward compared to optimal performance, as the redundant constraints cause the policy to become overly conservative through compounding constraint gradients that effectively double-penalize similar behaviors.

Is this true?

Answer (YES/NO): YES